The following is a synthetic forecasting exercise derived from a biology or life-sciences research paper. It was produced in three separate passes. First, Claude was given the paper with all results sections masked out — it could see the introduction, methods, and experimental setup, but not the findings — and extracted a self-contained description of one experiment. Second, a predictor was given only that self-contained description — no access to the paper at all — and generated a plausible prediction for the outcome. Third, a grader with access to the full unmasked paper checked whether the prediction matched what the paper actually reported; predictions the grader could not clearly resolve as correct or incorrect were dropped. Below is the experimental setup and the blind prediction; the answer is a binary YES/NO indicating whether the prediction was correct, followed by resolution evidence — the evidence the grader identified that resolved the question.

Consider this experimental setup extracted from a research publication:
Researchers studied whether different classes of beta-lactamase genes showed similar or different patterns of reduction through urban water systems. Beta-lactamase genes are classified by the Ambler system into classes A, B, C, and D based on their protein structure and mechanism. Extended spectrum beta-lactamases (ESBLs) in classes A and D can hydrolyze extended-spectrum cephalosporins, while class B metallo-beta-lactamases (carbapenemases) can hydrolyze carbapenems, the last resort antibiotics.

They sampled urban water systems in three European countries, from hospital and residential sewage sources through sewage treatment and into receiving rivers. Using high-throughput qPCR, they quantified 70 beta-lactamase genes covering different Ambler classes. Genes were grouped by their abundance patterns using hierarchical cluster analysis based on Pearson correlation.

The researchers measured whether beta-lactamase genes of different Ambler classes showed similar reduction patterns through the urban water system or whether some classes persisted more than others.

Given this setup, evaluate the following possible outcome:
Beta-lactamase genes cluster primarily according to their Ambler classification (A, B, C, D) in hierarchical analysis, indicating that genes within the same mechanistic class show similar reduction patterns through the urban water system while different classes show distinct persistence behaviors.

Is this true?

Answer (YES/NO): NO